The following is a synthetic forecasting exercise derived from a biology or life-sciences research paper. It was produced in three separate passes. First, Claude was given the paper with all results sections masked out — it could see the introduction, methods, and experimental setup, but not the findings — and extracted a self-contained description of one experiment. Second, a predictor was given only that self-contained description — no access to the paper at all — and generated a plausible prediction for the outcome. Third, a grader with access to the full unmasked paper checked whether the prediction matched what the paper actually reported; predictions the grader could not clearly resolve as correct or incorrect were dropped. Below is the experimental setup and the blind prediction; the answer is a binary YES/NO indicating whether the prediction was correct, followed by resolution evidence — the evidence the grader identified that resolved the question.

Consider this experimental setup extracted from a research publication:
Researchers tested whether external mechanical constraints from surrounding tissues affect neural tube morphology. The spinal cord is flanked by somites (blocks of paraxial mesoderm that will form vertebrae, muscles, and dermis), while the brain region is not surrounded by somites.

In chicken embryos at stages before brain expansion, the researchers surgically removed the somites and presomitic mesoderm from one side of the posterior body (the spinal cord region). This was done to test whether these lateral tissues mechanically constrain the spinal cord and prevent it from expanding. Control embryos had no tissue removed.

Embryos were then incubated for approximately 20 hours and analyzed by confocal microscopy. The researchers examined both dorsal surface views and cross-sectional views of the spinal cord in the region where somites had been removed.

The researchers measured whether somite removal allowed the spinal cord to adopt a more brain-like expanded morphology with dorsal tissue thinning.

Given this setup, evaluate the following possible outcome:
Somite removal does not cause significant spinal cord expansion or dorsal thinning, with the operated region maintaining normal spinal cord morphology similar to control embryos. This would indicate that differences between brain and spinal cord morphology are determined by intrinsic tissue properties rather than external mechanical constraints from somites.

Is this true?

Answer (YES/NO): NO